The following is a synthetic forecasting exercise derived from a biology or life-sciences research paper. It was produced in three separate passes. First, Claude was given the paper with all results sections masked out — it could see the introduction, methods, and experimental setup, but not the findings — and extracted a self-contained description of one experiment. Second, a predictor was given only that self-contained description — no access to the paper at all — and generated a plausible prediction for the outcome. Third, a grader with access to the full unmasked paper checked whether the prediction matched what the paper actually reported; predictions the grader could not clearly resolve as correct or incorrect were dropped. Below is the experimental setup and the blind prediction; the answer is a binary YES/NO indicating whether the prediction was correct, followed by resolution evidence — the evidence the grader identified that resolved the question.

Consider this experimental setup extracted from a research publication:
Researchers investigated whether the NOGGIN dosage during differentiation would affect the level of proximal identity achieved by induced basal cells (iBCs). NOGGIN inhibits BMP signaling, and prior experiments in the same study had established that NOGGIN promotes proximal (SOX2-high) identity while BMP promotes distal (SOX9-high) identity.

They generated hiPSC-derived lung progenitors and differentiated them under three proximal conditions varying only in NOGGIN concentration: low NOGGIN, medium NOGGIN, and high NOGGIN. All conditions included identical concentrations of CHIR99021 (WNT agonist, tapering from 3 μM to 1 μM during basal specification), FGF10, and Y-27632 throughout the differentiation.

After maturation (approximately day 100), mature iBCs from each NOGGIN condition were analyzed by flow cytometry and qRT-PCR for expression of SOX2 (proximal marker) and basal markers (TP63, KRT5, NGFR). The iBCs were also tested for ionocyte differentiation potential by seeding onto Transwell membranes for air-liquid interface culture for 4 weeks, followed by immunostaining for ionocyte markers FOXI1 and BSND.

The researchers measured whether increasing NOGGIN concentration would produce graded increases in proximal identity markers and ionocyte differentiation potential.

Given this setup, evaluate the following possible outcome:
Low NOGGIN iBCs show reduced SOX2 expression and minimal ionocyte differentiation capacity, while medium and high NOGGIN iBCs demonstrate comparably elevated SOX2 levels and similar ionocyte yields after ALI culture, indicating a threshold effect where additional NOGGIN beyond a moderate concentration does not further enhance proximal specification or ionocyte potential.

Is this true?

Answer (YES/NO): NO